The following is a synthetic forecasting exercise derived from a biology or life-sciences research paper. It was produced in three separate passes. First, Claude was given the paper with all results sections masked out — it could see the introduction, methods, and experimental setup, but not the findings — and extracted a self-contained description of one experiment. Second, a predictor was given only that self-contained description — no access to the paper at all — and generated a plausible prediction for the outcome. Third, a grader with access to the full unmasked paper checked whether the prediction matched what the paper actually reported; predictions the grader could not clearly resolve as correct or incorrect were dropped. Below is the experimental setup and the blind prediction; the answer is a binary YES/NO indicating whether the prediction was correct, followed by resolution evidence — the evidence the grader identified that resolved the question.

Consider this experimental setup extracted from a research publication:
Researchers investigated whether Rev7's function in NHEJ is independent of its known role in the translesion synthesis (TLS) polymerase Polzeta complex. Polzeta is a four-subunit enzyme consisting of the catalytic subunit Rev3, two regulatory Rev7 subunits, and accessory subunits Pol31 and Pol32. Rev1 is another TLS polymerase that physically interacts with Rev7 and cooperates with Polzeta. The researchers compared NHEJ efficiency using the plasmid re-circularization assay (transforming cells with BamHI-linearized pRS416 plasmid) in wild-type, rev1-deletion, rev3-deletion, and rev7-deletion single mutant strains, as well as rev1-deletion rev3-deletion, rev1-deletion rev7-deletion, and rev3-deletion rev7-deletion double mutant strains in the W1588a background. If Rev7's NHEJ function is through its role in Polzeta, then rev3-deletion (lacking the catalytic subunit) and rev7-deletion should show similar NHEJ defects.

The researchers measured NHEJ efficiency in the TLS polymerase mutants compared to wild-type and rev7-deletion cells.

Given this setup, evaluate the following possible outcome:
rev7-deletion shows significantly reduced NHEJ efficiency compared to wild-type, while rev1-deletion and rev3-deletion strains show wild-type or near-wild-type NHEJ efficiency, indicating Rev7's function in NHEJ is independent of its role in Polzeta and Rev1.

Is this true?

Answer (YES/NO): NO